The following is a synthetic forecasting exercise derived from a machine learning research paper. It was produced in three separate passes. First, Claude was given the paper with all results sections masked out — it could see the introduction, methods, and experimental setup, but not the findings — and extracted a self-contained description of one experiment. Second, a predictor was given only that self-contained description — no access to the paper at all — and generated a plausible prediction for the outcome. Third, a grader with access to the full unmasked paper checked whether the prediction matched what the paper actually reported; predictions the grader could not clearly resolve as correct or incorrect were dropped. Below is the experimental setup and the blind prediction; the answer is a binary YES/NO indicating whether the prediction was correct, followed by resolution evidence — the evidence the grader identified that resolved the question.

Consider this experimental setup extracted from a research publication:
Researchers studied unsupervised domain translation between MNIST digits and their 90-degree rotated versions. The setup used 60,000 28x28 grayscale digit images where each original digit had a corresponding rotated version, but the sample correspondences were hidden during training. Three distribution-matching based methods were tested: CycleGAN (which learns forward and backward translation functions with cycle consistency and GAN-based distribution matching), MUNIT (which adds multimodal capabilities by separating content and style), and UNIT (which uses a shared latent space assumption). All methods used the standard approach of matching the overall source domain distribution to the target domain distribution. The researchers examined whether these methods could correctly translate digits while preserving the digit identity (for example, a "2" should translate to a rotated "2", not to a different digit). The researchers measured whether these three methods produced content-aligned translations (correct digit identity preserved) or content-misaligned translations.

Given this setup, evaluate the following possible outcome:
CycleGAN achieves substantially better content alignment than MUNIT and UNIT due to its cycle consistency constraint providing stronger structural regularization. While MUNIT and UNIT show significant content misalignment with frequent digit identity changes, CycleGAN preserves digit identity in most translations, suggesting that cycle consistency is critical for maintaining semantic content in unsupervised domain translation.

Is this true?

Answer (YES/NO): NO